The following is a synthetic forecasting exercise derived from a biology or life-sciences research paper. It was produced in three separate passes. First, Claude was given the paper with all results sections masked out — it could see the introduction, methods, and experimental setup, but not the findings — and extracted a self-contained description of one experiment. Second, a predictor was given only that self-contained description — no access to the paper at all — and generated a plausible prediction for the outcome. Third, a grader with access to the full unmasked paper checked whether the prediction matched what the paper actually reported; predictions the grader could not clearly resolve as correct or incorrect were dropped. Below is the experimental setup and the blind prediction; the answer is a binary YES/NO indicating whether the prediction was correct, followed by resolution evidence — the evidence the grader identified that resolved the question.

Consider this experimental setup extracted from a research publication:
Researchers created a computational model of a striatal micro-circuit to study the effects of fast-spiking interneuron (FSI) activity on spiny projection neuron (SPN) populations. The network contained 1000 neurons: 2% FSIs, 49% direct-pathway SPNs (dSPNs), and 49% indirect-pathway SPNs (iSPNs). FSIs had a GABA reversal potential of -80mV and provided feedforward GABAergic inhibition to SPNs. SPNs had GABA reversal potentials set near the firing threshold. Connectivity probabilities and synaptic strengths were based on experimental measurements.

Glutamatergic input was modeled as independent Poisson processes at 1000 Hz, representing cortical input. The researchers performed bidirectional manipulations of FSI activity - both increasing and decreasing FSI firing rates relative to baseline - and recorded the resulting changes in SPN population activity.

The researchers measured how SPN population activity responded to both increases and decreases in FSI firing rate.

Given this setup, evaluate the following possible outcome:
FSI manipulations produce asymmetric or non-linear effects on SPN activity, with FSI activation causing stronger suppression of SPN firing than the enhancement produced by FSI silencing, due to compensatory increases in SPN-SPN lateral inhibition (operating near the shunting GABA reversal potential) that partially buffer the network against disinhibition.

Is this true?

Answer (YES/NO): NO